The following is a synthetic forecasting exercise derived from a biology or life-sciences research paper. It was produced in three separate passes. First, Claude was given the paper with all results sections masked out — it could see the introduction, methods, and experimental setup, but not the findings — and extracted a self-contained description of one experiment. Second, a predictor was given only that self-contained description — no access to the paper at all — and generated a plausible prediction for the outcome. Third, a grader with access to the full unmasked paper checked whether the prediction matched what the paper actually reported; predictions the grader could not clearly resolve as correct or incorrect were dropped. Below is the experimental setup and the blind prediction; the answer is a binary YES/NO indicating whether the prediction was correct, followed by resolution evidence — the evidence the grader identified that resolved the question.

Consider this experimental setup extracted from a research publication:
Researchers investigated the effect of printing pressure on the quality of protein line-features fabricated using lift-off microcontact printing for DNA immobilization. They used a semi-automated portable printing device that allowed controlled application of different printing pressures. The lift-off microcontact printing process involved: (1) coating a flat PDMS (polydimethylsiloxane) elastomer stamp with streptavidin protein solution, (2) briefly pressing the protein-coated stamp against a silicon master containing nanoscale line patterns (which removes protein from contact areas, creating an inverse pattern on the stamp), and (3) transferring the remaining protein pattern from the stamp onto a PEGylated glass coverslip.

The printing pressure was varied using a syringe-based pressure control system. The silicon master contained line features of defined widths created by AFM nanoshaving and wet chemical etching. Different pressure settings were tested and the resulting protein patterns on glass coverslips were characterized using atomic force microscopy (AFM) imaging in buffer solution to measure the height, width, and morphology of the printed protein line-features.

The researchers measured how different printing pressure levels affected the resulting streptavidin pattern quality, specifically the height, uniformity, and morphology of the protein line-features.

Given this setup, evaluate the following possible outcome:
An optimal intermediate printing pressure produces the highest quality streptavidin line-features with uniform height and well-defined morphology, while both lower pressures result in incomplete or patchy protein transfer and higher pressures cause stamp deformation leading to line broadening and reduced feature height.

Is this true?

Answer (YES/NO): NO